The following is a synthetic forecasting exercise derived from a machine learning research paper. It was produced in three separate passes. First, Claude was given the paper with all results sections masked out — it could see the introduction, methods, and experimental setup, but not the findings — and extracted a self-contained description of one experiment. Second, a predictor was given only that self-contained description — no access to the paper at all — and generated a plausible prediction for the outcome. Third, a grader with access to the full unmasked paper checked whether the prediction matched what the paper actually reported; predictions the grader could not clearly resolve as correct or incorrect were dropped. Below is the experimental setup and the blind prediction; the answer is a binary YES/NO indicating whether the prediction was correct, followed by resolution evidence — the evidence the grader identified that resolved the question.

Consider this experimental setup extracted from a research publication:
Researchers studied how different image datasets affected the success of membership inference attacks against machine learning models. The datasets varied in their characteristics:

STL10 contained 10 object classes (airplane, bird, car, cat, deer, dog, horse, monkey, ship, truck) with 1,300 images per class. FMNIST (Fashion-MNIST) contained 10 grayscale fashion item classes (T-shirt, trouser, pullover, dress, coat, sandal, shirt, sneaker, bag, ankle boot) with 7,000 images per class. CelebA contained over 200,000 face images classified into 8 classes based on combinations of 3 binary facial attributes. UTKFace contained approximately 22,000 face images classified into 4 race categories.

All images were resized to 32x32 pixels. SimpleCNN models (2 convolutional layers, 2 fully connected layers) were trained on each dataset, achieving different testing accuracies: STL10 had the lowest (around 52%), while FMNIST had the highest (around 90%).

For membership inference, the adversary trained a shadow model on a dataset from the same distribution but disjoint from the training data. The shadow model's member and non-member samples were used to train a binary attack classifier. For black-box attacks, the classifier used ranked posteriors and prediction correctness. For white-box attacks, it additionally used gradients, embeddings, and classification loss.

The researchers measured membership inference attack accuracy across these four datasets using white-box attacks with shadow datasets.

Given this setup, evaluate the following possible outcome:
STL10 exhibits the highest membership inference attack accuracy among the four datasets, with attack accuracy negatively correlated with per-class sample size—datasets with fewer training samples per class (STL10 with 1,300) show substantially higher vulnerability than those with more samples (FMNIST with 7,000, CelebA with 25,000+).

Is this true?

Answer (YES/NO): NO